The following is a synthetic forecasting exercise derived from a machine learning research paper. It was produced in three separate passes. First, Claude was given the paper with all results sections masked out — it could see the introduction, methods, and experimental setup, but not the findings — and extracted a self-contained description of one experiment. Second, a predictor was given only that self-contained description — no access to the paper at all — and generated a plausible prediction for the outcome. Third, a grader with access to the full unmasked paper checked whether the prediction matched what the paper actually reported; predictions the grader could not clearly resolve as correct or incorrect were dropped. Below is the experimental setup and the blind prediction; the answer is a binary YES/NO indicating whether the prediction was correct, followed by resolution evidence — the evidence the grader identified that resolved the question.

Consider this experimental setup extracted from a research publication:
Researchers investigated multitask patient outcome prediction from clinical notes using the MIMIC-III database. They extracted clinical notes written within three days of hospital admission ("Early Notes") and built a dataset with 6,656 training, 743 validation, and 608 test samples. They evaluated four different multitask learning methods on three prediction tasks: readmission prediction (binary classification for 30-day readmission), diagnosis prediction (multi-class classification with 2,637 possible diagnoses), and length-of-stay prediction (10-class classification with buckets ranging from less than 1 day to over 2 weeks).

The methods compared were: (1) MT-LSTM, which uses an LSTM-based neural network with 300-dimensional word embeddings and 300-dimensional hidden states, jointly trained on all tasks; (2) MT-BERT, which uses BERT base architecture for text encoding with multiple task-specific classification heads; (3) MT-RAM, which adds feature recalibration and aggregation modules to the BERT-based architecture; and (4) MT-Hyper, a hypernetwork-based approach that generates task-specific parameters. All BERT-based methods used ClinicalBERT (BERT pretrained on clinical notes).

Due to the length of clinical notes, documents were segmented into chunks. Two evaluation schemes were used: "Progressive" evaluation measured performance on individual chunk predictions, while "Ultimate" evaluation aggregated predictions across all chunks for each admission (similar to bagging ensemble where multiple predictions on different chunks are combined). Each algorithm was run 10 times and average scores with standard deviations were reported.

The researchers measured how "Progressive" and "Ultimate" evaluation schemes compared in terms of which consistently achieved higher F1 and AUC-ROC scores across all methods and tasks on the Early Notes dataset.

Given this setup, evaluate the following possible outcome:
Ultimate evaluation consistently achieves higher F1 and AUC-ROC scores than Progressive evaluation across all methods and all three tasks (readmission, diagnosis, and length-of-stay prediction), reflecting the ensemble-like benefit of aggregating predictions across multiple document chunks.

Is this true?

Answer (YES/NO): NO